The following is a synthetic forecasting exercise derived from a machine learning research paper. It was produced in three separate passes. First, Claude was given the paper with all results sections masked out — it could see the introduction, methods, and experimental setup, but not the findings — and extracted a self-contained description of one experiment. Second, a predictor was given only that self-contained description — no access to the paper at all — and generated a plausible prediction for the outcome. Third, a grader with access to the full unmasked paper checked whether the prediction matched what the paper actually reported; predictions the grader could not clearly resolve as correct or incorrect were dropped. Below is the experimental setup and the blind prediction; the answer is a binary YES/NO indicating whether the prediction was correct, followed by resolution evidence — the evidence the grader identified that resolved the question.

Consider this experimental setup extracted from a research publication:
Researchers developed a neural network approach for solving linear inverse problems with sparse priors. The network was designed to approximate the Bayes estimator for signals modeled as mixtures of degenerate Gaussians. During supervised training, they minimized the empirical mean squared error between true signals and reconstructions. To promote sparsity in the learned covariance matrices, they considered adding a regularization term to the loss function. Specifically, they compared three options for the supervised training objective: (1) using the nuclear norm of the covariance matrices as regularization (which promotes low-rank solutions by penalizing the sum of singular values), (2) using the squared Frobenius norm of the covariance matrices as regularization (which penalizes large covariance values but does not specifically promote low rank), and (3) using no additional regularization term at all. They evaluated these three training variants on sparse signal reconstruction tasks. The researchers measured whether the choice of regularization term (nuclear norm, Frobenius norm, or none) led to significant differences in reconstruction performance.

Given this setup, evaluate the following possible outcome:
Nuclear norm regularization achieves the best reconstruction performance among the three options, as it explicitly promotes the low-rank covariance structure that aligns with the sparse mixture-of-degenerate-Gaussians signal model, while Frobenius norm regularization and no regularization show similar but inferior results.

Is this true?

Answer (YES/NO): NO